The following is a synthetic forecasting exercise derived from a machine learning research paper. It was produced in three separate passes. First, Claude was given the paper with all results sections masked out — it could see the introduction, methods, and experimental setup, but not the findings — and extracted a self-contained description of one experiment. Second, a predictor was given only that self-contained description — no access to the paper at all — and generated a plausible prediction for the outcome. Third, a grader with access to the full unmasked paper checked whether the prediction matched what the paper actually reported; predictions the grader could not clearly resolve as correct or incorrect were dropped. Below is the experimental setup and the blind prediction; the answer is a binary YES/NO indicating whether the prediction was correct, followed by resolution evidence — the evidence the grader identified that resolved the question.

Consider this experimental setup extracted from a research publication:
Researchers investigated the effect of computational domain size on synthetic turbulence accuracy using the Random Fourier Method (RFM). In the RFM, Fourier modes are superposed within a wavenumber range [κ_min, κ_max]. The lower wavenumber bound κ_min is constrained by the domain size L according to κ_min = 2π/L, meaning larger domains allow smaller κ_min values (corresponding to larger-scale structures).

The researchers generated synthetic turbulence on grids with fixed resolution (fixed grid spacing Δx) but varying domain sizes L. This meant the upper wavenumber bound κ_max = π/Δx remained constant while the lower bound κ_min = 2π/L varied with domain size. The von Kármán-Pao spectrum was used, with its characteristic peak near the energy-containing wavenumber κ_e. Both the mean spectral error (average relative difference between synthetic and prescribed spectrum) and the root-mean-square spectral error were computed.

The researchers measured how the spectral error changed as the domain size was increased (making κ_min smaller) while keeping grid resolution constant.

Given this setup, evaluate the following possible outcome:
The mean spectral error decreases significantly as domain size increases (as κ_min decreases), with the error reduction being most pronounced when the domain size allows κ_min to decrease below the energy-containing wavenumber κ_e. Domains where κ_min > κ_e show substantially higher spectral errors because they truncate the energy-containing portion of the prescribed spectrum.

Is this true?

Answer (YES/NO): NO